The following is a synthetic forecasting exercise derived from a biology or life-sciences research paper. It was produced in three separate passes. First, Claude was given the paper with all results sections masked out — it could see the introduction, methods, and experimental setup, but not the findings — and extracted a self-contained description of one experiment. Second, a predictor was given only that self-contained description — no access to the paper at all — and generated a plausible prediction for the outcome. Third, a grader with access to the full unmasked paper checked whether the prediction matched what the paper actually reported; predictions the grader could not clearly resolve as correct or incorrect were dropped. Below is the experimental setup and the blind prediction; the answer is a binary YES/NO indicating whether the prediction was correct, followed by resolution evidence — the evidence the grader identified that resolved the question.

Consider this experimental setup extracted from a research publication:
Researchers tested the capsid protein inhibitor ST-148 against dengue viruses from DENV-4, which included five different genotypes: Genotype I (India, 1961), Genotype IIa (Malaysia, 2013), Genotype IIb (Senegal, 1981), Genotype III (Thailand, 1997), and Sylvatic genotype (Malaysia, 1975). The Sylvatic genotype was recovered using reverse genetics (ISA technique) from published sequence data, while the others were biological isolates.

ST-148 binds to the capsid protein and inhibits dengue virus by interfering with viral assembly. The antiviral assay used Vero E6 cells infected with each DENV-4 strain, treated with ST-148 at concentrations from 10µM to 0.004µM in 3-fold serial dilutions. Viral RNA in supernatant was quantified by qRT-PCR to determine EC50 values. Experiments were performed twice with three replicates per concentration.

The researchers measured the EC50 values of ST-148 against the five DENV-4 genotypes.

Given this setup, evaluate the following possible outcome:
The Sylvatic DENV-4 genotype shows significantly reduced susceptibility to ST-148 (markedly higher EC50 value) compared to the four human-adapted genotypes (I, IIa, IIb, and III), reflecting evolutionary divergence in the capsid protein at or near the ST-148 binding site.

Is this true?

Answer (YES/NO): NO